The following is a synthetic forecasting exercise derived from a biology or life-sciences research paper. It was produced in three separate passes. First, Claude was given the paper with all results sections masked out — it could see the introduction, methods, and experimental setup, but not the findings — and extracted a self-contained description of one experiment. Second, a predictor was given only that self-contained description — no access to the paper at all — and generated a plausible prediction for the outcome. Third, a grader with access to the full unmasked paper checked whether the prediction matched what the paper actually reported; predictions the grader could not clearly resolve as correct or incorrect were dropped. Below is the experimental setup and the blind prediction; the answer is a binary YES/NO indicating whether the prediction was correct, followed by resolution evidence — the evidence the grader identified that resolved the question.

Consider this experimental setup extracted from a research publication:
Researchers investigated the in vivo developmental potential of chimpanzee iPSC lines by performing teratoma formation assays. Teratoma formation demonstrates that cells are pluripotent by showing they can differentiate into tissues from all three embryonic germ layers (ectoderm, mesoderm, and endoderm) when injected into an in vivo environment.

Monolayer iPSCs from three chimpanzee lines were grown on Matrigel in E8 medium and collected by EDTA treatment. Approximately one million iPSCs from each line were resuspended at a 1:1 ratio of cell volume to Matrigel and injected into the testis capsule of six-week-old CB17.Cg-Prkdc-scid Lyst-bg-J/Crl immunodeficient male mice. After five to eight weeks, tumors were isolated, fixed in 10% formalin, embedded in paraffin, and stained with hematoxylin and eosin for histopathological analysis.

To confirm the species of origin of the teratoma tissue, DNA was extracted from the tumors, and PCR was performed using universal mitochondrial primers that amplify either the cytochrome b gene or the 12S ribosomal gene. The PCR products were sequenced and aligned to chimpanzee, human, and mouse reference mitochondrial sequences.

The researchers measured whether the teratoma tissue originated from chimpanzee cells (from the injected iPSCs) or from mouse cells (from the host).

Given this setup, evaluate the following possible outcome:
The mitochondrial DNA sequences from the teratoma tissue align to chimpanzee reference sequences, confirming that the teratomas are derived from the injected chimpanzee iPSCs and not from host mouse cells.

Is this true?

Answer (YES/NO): YES